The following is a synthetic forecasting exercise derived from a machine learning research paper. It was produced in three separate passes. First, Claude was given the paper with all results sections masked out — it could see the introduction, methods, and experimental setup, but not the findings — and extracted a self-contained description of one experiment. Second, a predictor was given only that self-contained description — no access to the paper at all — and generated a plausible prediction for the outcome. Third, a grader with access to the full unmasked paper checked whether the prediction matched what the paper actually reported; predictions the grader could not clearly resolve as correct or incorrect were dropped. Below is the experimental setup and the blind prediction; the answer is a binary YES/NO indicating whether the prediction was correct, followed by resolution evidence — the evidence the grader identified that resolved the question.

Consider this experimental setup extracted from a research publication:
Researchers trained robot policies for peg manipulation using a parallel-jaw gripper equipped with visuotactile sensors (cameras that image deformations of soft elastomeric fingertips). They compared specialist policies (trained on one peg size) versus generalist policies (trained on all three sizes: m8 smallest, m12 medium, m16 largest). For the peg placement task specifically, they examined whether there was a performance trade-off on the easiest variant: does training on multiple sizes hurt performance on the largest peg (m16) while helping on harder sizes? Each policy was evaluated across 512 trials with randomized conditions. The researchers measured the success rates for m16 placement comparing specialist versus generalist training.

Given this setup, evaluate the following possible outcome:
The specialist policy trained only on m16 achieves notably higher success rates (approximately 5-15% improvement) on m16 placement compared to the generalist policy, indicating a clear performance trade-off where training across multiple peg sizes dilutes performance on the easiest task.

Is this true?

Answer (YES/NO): NO